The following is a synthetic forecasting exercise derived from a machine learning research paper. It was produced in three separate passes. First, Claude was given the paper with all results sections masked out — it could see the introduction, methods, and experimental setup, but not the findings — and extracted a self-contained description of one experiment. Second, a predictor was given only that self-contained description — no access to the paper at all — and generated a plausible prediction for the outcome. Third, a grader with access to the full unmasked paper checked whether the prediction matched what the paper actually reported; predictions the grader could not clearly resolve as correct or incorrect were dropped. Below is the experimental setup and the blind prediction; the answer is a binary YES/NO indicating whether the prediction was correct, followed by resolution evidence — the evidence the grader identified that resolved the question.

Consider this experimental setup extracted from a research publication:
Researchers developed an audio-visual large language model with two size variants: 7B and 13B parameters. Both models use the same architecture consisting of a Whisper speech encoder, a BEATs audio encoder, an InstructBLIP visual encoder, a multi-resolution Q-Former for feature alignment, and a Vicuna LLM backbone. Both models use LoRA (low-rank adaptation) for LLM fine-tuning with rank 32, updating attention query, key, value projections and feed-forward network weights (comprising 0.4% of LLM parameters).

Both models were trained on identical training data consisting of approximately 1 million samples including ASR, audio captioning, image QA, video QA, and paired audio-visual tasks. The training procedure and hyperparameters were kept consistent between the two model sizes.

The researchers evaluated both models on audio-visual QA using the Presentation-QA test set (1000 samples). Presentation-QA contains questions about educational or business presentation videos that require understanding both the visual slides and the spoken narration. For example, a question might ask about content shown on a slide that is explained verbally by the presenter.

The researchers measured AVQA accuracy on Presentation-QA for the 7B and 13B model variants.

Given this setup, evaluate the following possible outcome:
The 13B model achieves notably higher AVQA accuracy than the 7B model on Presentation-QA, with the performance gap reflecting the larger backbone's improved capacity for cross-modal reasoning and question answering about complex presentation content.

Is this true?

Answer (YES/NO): YES